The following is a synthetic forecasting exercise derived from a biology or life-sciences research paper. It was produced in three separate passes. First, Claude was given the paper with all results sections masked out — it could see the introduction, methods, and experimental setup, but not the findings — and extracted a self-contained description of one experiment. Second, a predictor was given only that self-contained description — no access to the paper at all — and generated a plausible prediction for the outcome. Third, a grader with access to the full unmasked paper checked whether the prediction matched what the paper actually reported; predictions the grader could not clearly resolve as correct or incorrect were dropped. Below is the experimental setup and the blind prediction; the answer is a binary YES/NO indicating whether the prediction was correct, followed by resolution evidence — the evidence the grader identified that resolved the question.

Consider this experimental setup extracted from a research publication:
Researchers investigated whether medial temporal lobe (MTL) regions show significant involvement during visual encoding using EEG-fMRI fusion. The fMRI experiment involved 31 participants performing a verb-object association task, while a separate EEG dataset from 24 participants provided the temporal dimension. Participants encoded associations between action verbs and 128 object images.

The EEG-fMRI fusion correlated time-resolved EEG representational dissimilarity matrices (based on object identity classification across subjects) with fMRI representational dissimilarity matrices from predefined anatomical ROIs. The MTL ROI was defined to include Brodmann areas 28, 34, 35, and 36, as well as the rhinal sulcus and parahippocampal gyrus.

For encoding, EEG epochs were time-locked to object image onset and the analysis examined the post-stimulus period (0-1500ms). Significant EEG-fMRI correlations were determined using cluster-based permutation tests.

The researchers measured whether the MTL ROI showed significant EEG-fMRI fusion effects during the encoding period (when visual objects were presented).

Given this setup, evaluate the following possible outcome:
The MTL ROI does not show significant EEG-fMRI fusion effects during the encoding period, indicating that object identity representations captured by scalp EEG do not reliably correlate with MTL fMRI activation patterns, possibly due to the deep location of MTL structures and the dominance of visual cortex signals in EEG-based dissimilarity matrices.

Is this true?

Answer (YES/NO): YES